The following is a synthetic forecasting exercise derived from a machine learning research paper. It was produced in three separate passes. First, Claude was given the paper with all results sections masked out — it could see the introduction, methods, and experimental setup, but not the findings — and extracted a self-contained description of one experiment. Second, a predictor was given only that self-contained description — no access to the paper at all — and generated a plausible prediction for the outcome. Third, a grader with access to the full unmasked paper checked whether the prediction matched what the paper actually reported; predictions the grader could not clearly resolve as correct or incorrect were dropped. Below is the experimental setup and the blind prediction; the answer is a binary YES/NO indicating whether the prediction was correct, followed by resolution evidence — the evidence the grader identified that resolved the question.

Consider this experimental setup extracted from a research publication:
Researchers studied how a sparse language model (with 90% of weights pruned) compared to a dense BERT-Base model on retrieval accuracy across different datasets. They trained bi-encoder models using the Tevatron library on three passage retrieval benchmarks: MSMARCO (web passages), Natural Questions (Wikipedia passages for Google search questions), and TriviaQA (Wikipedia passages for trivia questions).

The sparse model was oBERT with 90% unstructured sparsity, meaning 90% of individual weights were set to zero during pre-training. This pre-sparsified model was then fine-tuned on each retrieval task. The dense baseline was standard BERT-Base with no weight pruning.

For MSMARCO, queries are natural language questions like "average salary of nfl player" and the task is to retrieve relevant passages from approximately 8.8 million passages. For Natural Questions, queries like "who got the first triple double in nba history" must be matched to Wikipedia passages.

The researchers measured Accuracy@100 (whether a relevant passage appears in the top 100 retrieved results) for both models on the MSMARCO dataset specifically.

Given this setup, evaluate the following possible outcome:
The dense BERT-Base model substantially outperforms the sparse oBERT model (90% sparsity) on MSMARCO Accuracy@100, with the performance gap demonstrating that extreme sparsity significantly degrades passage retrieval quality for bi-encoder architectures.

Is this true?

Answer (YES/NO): NO